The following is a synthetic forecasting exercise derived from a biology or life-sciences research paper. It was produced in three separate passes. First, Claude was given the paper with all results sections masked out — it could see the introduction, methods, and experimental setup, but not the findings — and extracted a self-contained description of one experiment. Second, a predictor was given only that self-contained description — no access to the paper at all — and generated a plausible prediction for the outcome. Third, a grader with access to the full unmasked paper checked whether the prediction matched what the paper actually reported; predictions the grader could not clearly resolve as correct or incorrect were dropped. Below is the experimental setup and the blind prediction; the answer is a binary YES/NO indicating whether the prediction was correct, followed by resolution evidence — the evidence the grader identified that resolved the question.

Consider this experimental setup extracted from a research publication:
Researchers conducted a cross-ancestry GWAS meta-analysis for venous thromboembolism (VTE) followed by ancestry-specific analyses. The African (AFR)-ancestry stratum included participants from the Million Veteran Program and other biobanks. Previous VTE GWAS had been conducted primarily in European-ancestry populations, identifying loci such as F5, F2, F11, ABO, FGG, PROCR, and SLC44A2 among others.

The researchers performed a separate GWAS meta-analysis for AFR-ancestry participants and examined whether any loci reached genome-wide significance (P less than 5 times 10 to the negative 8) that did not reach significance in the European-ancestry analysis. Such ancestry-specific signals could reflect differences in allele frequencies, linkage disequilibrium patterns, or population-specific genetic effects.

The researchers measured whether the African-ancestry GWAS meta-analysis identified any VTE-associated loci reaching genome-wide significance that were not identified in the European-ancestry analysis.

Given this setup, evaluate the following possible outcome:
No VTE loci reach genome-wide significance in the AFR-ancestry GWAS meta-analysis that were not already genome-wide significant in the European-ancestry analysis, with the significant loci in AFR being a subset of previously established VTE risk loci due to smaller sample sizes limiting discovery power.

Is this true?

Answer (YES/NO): NO